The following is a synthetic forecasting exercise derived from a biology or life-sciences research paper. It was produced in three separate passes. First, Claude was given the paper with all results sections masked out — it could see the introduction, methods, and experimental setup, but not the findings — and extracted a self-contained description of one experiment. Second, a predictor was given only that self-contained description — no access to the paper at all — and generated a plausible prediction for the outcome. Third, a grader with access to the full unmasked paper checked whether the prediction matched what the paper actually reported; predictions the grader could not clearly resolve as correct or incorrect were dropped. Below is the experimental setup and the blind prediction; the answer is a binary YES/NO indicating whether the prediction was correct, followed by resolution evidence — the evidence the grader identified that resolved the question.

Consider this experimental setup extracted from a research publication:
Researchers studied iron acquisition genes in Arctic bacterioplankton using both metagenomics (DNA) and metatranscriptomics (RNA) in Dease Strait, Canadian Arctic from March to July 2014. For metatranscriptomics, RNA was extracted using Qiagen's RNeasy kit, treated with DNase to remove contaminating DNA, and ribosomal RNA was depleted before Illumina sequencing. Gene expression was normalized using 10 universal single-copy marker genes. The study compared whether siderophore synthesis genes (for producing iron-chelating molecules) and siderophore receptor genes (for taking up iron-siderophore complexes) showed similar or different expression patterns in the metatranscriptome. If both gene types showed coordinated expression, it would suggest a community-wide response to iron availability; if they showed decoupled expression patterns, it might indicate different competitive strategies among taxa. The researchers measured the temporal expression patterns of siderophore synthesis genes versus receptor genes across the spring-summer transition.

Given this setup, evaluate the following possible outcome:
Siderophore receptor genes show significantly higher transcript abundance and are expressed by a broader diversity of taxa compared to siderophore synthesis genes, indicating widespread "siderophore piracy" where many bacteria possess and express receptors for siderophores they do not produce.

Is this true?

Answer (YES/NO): YES